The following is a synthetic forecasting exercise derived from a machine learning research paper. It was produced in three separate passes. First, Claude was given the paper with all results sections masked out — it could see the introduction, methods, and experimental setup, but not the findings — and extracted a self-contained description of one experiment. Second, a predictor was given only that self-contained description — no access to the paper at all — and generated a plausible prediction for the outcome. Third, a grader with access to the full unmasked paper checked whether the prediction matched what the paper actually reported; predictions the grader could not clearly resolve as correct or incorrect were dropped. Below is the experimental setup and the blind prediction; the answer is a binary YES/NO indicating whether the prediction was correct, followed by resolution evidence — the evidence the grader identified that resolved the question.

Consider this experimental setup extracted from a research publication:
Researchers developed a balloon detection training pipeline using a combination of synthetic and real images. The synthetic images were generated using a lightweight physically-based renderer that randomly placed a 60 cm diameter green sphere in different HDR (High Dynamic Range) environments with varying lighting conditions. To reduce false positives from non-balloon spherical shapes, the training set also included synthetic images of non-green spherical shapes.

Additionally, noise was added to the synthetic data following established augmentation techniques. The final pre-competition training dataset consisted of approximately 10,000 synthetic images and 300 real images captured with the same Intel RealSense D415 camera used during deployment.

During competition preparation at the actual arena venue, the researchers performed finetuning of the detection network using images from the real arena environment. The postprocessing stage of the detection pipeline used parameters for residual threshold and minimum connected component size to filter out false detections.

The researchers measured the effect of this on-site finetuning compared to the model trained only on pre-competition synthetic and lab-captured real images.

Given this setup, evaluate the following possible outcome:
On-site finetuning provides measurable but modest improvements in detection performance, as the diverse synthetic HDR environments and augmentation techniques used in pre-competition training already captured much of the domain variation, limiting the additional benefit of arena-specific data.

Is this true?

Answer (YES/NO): NO